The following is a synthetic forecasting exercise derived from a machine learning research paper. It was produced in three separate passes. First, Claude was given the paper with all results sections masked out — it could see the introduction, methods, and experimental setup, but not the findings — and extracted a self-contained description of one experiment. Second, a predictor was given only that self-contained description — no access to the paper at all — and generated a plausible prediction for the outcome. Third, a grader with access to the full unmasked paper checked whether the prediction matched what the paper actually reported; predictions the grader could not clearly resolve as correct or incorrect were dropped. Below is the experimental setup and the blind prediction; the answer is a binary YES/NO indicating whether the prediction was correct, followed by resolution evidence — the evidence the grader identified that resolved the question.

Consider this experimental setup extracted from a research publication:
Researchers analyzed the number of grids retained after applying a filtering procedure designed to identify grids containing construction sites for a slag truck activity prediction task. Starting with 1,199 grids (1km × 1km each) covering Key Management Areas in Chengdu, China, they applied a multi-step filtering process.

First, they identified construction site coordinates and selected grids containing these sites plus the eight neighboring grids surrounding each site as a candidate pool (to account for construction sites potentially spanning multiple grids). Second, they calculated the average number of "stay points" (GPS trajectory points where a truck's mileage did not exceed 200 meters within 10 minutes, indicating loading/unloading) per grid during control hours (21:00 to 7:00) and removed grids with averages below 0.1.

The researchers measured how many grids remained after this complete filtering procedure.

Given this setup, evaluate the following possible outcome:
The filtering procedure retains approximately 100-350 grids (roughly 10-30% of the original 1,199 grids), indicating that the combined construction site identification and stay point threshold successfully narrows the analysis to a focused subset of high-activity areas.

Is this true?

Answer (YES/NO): YES